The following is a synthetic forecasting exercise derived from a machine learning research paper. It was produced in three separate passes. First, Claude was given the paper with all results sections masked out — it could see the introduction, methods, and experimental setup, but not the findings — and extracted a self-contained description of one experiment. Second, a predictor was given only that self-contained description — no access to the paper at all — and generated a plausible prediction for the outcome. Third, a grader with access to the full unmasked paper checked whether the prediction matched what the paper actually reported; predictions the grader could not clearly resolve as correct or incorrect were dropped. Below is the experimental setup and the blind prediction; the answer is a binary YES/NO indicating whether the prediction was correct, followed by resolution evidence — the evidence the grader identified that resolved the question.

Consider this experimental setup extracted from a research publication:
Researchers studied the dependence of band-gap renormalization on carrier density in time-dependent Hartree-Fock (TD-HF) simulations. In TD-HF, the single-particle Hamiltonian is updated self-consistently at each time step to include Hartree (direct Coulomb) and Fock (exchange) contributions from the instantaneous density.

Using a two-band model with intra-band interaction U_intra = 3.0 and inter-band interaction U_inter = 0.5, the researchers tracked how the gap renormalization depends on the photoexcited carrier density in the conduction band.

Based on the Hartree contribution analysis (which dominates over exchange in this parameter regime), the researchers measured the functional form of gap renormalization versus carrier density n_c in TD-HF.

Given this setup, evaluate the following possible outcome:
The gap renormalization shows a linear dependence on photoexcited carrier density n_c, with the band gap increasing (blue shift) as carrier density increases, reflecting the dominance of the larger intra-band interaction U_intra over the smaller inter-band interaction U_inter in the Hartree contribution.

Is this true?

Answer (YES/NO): YES